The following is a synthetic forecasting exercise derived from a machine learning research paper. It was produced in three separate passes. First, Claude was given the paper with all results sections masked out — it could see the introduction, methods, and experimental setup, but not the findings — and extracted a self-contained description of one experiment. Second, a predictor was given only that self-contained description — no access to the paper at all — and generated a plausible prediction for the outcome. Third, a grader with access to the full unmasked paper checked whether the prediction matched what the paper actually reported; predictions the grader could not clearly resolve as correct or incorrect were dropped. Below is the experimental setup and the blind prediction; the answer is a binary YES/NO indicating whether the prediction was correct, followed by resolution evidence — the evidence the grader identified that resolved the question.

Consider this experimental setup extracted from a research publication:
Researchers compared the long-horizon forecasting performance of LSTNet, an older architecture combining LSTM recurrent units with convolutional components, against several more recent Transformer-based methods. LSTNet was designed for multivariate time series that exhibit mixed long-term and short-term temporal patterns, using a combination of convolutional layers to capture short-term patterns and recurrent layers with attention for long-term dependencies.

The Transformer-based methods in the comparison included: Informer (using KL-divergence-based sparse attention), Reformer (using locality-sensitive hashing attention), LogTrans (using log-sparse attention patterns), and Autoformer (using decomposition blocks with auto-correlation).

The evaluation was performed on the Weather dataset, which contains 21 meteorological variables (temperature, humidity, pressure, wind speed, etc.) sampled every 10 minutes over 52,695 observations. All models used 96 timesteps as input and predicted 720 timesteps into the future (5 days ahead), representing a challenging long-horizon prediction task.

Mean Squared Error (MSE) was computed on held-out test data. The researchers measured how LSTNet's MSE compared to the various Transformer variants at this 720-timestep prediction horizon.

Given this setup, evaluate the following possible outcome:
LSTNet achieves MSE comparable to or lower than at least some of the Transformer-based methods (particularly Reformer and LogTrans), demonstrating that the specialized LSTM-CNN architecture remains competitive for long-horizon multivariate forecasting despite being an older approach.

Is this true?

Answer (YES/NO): YES